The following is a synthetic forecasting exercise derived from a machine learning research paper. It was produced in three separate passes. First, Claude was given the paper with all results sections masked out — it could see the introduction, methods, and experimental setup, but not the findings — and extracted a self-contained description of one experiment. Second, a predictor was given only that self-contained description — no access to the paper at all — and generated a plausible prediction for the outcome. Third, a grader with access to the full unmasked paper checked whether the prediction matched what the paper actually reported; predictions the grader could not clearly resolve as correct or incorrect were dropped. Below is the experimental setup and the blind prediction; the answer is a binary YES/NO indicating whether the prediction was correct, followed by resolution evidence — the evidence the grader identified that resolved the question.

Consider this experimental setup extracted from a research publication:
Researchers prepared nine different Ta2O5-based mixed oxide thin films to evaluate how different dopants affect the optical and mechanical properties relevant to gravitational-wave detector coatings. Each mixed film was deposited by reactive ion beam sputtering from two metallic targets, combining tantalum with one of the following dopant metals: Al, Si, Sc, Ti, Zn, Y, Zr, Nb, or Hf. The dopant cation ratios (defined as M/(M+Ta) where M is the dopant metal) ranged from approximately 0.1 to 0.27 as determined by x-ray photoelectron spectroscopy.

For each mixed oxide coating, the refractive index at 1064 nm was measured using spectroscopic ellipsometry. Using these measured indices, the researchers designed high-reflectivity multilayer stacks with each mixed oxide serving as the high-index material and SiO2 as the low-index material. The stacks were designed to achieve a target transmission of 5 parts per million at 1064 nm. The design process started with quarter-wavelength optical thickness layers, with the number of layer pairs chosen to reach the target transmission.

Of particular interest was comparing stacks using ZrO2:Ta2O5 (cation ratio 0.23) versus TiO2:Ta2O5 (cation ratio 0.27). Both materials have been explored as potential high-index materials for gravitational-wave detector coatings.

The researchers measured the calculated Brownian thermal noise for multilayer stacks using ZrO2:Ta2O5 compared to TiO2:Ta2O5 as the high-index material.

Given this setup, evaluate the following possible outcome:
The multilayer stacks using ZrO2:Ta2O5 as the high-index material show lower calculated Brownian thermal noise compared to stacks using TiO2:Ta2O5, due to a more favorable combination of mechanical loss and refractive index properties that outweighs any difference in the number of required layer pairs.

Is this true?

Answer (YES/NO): NO